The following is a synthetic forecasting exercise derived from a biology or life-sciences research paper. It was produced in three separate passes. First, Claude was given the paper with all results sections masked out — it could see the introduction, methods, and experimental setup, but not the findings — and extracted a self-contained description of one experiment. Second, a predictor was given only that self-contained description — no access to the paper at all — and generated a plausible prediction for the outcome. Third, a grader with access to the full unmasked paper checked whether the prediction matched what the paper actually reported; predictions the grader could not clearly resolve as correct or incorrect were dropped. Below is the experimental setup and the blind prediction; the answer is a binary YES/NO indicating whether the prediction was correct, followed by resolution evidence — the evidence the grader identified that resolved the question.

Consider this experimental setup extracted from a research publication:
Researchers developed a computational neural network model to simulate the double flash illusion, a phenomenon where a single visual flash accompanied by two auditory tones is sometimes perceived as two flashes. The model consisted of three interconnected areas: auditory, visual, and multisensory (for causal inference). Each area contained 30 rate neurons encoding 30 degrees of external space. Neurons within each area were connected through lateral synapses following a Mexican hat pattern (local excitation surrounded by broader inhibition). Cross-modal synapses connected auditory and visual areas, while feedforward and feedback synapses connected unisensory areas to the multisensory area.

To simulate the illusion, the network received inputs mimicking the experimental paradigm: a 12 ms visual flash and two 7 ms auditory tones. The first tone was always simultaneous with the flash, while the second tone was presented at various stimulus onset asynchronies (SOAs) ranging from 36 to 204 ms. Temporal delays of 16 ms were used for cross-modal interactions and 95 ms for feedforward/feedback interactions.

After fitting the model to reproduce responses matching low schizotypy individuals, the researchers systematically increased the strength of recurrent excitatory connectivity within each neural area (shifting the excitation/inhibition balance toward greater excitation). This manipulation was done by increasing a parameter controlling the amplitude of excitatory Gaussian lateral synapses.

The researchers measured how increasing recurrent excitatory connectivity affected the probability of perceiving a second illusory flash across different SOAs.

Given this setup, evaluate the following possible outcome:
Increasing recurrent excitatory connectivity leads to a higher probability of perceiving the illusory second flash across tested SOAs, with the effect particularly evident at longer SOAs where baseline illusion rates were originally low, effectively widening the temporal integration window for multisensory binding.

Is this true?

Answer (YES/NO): YES